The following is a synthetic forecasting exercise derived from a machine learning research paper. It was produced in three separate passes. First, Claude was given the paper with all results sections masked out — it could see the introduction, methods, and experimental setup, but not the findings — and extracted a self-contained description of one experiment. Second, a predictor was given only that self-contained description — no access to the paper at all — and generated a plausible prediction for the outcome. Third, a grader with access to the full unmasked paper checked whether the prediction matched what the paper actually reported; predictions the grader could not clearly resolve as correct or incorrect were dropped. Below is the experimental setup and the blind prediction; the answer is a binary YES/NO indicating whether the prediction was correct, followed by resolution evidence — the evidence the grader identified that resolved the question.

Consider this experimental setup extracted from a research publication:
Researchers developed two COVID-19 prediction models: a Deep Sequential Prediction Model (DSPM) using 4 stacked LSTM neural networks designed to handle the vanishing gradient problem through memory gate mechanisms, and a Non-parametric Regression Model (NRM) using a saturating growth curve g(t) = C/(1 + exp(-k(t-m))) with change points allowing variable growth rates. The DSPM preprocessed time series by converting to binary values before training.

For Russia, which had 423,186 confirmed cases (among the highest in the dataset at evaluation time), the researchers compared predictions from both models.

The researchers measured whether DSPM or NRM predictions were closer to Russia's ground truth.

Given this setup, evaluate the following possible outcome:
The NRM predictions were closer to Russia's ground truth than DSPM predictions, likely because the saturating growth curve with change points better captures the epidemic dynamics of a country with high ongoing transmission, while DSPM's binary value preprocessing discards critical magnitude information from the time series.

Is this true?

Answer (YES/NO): YES